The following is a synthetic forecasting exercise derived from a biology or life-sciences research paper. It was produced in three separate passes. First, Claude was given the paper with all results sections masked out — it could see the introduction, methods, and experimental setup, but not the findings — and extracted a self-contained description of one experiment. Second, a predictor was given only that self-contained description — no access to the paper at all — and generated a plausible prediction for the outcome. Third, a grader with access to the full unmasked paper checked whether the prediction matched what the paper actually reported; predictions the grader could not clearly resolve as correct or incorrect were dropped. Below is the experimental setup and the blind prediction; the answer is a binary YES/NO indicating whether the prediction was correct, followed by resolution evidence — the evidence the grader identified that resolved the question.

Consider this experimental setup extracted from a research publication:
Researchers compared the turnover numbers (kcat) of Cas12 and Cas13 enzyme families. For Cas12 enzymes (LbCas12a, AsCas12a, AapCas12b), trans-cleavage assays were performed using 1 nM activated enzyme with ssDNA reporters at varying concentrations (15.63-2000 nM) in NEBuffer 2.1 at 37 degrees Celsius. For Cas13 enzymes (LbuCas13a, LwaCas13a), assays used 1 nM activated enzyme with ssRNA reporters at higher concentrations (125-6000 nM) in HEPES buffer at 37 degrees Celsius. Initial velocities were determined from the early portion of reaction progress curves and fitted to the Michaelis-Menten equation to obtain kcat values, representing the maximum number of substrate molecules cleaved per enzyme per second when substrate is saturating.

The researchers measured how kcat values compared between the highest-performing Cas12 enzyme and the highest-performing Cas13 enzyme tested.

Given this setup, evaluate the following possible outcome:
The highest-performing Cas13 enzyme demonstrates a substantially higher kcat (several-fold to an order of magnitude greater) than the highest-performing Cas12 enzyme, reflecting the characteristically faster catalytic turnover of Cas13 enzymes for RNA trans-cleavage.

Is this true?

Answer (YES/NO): YES